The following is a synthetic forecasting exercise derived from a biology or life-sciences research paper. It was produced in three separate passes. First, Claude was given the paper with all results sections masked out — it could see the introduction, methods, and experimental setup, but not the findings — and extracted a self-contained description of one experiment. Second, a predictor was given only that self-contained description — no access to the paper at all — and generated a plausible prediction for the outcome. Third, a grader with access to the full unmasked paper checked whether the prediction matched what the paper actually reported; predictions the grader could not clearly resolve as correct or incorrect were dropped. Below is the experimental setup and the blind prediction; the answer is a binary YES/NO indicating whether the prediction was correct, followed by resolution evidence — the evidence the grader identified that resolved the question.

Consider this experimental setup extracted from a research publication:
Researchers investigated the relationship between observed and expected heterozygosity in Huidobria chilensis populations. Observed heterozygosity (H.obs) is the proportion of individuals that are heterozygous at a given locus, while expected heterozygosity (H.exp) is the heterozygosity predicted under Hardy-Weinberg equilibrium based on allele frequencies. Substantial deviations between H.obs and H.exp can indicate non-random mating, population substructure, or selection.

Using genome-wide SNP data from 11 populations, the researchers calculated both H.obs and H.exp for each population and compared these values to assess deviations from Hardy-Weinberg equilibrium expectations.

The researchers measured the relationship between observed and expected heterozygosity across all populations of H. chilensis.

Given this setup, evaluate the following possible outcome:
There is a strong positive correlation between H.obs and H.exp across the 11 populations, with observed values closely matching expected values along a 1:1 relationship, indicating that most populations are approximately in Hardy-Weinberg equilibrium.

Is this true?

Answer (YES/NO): YES